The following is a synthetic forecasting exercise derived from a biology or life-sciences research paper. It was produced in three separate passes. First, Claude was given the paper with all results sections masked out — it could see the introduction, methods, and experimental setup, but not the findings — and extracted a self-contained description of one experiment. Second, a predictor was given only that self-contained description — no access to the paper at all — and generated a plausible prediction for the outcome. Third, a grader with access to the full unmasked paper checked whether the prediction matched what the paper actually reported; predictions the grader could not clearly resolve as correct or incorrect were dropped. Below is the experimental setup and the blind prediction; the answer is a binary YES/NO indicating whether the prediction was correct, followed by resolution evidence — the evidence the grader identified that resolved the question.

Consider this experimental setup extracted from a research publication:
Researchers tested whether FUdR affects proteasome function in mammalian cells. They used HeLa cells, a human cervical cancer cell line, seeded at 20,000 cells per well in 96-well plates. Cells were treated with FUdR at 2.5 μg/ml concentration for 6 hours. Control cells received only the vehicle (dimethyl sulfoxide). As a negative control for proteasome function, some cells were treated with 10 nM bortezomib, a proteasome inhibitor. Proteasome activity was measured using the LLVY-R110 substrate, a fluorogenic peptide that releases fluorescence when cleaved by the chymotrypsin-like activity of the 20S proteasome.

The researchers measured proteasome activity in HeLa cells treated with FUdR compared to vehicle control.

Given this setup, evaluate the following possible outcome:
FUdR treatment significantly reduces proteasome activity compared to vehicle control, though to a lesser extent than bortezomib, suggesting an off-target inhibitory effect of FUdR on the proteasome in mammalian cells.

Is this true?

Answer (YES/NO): NO